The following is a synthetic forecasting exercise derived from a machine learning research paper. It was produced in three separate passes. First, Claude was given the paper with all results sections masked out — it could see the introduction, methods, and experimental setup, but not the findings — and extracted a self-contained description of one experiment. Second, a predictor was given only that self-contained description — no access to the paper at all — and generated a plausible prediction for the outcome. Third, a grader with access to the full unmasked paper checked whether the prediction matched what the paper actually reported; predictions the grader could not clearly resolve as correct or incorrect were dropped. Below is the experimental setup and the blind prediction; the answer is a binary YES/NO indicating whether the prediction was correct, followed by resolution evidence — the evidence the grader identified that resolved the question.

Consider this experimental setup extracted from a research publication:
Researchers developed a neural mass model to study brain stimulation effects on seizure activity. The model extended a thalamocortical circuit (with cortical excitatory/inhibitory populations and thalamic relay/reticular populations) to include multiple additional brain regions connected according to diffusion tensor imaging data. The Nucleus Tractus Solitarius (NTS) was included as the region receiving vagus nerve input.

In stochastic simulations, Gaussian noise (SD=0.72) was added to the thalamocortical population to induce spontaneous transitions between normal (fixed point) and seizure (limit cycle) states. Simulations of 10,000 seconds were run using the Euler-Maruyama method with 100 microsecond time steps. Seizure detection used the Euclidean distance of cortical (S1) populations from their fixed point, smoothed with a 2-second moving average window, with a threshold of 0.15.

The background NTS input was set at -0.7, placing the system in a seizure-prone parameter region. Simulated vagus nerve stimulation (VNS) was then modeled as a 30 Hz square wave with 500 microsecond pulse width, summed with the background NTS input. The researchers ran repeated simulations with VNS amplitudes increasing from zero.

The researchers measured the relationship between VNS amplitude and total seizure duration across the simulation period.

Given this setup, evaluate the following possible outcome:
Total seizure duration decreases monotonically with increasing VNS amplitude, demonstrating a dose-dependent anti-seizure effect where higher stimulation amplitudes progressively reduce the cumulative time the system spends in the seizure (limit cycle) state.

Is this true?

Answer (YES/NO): YES